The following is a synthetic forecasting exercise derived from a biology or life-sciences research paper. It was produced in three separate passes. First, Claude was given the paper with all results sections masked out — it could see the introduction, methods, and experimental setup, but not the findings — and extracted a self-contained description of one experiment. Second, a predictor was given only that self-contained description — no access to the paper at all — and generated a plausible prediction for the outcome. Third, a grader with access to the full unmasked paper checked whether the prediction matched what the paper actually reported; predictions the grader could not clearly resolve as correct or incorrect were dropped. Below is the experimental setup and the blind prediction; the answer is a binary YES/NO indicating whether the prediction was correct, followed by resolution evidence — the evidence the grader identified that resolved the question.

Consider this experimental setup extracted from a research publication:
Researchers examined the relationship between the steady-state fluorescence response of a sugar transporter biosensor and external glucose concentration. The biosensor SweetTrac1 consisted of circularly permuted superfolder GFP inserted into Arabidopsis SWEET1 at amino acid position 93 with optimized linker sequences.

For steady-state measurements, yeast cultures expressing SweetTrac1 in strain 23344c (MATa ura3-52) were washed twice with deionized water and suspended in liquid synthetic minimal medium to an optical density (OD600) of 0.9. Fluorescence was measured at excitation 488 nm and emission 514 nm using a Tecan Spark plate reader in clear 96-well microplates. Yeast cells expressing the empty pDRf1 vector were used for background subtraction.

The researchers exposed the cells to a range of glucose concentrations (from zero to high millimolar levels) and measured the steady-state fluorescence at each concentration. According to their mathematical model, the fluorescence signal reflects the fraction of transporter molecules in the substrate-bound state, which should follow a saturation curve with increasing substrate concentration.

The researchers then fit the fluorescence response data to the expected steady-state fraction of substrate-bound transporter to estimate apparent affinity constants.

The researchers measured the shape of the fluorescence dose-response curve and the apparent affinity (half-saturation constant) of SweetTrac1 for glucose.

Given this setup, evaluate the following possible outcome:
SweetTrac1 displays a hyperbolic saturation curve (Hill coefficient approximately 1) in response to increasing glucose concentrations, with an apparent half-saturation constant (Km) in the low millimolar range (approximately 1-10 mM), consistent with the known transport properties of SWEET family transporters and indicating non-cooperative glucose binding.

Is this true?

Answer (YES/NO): YES